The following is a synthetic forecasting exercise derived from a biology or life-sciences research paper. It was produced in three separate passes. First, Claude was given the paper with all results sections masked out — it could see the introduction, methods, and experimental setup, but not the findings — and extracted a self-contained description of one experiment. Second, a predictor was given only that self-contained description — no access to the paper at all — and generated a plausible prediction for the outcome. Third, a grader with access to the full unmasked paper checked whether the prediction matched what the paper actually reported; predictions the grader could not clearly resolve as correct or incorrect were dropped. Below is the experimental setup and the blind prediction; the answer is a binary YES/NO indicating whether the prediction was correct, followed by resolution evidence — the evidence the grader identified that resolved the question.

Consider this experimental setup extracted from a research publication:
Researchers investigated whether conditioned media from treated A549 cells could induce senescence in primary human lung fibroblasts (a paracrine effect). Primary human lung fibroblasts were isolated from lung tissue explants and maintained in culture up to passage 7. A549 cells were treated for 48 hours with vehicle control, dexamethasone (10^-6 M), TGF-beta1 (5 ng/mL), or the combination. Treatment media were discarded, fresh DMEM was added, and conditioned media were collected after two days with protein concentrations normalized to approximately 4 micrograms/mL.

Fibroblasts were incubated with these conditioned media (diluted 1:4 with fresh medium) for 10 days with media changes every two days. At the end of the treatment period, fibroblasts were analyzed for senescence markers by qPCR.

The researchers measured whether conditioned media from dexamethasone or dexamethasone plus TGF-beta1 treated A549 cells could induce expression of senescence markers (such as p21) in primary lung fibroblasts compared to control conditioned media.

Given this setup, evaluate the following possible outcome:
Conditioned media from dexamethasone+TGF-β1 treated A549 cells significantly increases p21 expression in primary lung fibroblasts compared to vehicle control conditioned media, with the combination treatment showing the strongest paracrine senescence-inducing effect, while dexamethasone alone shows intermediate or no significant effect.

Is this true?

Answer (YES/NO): NO